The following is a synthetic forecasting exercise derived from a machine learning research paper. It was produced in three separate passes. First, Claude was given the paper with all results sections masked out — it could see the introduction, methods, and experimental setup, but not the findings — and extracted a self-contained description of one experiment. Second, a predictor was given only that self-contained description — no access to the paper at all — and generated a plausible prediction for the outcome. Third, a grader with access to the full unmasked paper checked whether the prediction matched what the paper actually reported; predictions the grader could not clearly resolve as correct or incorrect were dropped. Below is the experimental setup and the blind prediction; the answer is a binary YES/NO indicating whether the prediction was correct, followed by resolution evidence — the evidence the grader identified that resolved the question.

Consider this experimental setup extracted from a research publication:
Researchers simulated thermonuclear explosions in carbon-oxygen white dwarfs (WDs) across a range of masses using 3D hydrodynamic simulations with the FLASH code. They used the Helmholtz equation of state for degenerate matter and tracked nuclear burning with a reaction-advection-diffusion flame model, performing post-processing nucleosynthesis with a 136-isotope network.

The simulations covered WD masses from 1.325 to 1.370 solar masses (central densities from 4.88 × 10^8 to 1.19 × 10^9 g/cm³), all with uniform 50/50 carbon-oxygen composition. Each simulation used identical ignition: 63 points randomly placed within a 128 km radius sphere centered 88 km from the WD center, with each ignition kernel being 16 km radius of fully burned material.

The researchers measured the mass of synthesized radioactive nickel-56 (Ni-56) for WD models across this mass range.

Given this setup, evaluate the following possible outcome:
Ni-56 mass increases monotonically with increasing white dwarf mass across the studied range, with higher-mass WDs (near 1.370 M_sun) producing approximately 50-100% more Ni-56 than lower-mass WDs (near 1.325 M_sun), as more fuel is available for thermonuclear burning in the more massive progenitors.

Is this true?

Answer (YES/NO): NO